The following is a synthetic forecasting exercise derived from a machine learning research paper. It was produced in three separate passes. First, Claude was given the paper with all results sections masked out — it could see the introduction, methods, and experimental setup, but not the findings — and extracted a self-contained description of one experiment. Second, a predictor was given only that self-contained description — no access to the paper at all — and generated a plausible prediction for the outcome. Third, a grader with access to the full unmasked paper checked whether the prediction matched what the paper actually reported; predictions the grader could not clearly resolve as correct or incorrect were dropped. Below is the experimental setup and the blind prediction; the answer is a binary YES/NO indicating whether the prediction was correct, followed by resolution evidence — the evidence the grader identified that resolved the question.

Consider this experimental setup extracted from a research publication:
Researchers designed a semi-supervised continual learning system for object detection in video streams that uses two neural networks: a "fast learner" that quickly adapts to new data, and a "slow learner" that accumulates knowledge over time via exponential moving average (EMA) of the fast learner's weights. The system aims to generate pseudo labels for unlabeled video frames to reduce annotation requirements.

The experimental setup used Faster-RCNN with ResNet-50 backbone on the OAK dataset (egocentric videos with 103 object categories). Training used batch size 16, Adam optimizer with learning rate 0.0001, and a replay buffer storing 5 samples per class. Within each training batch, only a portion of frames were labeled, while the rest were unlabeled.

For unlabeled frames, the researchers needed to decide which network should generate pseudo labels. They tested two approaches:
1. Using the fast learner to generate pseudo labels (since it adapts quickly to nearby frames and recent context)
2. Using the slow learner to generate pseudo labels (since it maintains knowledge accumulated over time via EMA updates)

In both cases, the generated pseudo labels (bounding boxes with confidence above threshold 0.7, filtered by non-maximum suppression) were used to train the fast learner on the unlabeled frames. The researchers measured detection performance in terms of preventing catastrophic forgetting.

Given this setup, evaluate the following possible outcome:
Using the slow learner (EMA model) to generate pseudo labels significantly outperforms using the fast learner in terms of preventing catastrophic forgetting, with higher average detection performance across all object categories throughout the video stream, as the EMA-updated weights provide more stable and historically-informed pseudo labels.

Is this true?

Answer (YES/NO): YES